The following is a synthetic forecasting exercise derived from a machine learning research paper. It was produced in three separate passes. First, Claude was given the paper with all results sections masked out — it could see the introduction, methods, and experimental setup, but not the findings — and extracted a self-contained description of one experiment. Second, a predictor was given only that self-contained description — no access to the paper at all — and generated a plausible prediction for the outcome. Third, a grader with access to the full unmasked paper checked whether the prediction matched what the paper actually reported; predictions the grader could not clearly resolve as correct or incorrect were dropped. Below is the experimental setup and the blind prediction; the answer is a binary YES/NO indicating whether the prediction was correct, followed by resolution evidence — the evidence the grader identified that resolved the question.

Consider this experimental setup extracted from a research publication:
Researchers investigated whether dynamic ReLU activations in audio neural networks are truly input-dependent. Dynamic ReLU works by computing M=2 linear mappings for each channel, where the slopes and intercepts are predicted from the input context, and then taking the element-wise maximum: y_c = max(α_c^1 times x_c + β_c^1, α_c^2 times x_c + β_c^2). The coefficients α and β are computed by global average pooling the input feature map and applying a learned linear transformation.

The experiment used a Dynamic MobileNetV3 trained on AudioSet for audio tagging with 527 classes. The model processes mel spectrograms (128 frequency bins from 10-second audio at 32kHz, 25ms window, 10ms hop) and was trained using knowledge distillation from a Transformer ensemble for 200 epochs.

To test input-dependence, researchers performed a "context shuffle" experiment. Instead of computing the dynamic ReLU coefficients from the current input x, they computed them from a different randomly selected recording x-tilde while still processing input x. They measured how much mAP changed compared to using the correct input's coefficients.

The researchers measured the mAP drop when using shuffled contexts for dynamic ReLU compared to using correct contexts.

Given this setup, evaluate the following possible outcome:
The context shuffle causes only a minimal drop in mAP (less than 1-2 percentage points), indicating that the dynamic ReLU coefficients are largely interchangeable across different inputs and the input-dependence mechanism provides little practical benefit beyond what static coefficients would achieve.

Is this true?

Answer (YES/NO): NO